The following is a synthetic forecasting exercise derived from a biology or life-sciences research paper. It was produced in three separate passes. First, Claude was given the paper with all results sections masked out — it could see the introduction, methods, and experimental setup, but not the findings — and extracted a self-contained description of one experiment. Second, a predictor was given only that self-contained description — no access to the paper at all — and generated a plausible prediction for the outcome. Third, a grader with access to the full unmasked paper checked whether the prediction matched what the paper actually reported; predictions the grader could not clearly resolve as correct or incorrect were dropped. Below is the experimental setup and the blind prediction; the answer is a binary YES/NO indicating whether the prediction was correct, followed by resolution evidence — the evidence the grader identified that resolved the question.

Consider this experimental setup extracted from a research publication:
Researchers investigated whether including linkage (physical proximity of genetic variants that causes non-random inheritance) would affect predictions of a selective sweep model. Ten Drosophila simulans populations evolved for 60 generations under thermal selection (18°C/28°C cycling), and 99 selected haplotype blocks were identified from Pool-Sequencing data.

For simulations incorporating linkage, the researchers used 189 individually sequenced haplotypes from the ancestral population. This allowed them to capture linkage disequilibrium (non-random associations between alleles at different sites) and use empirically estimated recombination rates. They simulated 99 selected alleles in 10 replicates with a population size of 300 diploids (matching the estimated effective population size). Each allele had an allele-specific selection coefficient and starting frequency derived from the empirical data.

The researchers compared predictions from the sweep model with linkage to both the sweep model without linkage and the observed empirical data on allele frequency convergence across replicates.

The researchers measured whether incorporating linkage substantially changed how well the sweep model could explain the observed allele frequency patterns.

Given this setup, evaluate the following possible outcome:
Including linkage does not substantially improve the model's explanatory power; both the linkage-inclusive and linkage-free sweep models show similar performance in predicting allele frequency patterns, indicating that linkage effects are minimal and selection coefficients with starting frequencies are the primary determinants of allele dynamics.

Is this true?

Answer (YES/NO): NO